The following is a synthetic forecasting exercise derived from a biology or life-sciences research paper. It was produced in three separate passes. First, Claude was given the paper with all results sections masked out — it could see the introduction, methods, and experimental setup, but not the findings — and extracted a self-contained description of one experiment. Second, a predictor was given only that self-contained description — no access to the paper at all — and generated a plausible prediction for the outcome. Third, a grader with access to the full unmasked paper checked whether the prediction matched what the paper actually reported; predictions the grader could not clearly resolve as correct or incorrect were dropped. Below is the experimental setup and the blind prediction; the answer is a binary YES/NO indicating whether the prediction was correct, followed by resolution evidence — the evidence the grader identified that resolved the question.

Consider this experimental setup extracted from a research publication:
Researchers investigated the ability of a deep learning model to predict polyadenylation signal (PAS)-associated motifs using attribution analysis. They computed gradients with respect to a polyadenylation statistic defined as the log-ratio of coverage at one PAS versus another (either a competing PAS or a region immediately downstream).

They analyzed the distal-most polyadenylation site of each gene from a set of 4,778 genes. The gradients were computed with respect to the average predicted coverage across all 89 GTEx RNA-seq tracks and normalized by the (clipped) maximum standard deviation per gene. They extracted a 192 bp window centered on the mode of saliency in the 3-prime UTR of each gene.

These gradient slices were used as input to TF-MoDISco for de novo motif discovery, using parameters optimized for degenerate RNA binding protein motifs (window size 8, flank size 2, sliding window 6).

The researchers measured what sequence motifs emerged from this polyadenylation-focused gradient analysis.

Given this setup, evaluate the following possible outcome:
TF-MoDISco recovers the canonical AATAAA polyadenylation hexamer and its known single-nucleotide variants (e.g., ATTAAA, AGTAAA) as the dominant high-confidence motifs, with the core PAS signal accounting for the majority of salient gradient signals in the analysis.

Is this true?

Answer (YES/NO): NO